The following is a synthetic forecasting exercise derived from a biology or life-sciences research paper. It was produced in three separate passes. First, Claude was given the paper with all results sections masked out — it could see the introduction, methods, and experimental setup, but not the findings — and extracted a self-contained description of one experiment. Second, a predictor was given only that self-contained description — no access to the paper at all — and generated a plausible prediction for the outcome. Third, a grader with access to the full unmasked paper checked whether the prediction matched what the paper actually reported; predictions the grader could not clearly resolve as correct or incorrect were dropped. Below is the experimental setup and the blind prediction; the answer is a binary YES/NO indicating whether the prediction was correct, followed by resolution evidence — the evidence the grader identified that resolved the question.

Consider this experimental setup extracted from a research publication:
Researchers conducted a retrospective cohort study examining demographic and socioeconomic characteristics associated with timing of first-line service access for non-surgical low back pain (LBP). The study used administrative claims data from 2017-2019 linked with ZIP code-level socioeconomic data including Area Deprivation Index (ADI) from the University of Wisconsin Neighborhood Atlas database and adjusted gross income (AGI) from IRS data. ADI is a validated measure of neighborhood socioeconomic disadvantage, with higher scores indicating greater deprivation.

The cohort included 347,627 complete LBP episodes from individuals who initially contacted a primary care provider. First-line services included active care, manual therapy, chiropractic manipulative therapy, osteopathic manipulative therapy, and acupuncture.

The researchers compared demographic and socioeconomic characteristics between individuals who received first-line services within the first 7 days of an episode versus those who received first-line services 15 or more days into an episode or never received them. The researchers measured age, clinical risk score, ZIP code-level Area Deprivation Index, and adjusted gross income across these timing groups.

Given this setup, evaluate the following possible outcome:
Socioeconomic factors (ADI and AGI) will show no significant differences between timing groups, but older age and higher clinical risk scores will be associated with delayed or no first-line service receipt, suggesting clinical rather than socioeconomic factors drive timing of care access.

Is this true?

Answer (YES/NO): NO